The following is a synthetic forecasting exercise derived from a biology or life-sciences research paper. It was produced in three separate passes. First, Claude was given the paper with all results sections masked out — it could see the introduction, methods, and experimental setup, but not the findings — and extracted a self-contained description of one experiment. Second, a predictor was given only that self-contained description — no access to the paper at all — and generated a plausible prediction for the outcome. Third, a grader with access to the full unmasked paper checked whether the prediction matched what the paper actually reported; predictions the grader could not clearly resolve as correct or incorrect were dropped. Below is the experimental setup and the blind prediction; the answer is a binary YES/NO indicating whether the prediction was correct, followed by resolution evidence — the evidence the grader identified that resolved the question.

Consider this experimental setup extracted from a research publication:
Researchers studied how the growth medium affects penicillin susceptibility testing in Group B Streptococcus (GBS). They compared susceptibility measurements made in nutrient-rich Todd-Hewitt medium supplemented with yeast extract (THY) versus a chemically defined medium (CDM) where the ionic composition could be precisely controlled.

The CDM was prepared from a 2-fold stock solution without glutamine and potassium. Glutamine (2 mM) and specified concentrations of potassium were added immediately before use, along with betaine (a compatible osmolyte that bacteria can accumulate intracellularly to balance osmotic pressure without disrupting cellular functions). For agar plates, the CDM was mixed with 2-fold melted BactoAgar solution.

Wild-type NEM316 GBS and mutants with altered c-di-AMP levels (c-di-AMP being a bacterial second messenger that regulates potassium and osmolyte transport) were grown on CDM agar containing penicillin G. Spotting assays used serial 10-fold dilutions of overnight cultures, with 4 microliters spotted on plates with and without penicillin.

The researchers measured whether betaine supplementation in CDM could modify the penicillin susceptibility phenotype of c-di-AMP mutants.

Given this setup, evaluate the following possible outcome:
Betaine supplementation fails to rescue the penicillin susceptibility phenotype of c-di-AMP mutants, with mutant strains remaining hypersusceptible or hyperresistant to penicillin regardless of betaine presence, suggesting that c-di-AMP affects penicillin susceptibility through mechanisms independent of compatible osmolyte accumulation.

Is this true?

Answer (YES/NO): NO